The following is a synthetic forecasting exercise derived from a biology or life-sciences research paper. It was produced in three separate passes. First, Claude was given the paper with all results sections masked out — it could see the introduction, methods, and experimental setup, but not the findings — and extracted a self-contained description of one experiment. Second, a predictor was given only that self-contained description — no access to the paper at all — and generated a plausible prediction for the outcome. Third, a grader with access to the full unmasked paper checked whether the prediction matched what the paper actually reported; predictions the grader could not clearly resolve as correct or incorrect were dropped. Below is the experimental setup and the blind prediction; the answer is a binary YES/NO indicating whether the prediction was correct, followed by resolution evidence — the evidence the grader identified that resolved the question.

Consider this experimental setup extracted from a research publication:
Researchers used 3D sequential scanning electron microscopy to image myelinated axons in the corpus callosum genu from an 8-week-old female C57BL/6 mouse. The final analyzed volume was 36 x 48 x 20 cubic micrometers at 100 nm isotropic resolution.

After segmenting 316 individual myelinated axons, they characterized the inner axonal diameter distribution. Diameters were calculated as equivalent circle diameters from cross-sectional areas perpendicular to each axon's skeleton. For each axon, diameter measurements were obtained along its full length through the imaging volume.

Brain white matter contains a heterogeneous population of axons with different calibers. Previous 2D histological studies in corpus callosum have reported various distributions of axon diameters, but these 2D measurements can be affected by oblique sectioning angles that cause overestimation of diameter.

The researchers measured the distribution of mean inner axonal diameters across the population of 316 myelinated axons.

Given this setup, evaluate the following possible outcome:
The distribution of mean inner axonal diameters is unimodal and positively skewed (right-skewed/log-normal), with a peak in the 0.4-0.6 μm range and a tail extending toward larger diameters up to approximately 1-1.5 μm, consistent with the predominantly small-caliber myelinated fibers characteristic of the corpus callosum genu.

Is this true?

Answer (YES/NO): NO